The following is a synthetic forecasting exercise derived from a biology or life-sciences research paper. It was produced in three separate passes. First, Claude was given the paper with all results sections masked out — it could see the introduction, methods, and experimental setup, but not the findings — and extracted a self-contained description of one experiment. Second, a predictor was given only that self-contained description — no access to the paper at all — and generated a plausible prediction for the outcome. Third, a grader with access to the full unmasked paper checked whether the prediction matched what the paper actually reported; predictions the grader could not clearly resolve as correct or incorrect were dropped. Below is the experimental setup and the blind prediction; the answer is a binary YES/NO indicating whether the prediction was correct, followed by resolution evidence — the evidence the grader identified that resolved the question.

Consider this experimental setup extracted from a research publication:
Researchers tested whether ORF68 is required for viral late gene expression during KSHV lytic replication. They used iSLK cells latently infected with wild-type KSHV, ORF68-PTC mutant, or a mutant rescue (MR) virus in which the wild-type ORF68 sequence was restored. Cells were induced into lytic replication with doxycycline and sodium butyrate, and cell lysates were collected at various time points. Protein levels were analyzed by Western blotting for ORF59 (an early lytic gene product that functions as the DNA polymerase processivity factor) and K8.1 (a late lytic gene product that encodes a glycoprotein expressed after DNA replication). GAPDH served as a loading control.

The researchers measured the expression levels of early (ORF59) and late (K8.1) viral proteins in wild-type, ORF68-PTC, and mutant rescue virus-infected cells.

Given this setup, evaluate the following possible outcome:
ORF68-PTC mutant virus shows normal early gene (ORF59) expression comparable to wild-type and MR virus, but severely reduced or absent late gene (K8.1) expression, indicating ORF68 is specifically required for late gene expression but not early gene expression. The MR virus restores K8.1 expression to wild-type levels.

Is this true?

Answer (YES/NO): NO